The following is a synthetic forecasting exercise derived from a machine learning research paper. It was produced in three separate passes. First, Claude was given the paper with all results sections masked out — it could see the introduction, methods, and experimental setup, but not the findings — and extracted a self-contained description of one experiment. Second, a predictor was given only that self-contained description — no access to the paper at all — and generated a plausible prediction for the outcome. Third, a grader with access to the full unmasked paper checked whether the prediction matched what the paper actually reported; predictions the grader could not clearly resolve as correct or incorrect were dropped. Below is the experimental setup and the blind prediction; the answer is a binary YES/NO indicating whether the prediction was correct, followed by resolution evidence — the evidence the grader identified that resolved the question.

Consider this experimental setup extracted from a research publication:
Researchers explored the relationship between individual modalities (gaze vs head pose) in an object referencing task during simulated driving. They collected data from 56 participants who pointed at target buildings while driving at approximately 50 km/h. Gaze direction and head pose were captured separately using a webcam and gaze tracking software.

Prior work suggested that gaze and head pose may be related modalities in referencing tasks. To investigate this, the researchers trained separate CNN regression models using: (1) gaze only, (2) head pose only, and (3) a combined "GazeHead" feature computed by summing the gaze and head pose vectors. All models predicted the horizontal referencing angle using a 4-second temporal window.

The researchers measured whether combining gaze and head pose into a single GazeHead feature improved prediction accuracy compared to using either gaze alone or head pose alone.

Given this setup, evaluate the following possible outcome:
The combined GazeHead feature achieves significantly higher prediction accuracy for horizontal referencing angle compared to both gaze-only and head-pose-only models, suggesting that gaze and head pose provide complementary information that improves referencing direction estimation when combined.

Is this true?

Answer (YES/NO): NO